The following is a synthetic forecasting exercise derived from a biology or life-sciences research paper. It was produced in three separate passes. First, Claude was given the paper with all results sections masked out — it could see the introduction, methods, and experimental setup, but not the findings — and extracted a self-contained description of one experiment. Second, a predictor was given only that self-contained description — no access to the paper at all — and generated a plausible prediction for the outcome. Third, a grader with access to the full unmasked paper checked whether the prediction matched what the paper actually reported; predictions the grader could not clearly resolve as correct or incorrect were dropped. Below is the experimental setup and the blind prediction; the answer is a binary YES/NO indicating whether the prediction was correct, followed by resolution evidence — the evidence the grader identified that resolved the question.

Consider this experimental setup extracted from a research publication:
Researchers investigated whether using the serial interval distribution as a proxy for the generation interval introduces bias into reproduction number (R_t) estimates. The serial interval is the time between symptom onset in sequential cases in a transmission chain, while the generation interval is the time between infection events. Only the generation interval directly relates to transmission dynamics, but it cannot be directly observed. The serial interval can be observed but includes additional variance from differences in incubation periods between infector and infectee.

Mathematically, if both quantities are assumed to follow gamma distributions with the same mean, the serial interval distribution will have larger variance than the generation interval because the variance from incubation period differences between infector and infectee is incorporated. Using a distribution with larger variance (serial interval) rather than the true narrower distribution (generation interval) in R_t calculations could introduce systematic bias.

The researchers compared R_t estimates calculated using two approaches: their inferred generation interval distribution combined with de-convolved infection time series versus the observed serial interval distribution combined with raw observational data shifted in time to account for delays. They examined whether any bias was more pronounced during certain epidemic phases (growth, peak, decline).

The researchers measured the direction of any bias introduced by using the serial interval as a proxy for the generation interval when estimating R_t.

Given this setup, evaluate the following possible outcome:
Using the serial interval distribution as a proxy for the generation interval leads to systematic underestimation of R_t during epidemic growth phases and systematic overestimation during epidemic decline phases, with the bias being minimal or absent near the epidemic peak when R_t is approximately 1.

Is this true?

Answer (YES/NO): NO